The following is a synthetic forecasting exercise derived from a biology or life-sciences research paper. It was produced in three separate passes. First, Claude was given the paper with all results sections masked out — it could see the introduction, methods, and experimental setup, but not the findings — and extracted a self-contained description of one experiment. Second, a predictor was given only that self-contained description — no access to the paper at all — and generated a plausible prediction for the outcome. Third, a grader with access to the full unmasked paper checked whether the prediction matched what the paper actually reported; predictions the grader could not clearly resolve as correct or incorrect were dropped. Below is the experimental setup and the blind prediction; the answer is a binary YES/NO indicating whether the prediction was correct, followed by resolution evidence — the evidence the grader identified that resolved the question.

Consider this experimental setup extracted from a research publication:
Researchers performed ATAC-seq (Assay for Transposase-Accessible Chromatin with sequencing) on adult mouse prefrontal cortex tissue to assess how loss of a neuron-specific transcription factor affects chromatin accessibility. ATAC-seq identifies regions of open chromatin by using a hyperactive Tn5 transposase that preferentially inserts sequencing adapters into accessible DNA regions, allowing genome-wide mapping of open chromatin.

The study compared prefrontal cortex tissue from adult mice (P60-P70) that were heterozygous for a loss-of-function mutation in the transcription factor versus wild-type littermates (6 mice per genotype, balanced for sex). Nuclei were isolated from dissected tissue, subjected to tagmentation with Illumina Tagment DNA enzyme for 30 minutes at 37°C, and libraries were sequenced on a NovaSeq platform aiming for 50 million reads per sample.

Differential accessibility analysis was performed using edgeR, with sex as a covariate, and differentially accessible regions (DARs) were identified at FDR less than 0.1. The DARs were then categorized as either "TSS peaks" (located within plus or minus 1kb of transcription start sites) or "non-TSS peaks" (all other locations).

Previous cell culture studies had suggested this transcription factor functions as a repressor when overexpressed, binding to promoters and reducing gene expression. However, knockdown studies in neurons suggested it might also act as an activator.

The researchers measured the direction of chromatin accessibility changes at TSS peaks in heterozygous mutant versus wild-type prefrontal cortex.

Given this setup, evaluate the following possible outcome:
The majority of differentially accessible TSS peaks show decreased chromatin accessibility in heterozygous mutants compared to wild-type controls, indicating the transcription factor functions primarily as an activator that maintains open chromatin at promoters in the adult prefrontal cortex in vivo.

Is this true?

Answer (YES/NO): YES